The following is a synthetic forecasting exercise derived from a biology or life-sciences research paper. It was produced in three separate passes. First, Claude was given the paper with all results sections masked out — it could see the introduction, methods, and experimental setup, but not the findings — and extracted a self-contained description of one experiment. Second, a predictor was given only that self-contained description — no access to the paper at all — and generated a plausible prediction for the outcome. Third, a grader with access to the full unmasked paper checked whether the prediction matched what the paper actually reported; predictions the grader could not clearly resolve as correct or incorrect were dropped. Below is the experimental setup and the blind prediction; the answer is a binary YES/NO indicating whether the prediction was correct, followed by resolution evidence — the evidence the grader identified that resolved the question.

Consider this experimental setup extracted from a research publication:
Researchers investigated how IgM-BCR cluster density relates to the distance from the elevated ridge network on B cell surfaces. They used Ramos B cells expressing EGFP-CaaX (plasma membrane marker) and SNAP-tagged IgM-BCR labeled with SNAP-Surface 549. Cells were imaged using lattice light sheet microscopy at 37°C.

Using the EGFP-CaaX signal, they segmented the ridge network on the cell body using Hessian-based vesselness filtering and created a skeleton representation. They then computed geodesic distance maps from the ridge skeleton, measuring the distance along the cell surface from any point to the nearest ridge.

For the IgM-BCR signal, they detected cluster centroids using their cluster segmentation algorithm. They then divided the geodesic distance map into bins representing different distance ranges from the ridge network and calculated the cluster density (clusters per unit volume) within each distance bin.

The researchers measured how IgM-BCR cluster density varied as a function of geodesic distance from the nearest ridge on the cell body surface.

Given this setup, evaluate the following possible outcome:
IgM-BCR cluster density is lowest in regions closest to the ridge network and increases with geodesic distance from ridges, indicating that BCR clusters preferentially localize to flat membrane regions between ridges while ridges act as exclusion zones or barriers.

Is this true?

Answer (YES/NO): NO